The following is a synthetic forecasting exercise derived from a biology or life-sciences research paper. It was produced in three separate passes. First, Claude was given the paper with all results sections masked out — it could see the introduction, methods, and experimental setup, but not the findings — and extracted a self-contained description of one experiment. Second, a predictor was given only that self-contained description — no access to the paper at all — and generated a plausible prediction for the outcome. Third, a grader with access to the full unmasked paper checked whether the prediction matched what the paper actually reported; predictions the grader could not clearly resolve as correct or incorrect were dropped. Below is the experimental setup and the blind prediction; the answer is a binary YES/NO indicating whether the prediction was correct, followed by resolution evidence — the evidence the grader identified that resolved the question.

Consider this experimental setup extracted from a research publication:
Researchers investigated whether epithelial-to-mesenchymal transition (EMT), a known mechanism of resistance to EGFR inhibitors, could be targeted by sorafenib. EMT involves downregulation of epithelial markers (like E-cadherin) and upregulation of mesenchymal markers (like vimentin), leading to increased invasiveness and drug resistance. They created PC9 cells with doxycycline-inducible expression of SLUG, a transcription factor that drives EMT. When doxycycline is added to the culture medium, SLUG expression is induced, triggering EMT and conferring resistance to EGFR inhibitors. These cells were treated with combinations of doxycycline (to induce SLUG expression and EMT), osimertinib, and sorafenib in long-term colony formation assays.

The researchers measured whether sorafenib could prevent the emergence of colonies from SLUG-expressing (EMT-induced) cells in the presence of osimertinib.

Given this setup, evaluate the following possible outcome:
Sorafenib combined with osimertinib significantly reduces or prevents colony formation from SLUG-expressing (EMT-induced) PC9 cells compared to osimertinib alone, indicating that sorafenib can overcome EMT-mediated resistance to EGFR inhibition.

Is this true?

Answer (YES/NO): YES